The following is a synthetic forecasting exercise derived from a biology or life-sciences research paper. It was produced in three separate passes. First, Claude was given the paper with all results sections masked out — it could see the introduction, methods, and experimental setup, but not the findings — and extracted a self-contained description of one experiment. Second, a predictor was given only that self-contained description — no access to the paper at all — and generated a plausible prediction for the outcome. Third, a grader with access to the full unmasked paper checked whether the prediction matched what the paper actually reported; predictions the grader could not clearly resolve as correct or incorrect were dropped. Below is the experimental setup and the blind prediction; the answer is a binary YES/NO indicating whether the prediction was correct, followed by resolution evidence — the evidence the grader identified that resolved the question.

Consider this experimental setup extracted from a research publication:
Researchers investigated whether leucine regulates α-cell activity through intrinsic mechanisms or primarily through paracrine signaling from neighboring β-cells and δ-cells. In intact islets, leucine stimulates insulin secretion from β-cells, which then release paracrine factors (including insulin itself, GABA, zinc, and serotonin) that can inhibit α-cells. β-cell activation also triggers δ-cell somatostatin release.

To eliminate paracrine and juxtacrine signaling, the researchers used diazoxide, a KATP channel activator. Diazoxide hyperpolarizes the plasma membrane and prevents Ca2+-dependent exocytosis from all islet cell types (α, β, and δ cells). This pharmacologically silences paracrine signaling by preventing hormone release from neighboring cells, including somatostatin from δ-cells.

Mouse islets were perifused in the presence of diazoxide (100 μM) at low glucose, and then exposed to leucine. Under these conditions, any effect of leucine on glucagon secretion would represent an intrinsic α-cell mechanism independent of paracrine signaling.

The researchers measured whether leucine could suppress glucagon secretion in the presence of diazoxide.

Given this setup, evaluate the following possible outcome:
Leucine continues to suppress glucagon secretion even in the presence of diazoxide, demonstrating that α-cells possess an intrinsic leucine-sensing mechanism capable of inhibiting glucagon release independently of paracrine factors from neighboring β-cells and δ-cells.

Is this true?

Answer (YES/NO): YES